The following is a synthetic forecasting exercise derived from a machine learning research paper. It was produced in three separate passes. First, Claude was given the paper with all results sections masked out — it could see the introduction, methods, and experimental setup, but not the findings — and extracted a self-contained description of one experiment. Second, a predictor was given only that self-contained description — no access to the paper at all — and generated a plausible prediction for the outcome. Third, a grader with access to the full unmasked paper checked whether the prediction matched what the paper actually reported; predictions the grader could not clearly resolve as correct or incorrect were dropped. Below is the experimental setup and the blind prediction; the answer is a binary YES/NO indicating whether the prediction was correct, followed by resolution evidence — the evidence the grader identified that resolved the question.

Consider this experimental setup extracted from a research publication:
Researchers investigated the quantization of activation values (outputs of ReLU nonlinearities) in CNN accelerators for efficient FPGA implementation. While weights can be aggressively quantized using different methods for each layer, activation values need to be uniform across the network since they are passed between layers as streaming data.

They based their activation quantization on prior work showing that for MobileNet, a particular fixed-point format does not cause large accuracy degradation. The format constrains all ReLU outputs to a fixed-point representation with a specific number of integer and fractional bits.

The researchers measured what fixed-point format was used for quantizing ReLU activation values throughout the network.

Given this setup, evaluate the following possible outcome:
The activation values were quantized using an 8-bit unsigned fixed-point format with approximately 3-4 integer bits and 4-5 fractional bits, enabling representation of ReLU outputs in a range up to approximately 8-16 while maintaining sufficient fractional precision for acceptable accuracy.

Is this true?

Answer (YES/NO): YES